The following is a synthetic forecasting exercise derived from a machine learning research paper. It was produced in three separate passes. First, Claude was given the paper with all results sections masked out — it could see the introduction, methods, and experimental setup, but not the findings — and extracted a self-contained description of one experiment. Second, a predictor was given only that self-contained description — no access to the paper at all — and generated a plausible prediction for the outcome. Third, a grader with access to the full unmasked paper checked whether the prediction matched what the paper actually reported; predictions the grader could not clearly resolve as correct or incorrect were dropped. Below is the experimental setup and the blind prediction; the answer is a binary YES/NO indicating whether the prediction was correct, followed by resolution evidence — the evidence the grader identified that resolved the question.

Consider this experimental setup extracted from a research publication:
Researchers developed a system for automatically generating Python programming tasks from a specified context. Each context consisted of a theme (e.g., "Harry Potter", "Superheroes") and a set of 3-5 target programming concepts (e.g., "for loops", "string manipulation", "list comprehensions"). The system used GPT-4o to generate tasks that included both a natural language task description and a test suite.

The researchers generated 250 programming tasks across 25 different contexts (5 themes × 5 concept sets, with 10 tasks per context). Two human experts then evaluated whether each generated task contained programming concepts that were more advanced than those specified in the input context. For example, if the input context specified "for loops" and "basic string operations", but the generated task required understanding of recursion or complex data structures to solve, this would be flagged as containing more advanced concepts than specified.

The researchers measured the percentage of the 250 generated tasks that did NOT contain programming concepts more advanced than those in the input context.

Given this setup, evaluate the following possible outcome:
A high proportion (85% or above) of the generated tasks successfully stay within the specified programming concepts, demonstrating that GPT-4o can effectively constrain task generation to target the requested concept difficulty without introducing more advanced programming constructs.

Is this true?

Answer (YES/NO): YES